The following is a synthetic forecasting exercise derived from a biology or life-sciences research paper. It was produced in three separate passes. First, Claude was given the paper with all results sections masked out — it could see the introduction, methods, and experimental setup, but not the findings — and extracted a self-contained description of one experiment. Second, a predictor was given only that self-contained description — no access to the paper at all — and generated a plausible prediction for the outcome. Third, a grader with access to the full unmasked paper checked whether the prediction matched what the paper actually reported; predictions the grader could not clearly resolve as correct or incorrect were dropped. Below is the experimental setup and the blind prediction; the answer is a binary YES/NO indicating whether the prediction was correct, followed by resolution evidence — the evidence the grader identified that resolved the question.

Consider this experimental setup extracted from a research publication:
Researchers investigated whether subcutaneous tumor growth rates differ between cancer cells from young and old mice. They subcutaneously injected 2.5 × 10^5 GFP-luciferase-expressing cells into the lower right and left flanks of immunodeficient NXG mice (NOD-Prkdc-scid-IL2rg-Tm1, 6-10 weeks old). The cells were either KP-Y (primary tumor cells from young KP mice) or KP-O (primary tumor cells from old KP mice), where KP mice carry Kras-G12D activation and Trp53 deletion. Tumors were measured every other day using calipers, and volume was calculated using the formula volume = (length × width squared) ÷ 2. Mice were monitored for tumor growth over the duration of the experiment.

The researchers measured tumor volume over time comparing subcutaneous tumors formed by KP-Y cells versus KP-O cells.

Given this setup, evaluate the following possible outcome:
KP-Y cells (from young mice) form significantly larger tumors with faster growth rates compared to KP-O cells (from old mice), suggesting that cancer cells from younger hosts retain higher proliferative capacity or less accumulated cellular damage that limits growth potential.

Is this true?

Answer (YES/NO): NO